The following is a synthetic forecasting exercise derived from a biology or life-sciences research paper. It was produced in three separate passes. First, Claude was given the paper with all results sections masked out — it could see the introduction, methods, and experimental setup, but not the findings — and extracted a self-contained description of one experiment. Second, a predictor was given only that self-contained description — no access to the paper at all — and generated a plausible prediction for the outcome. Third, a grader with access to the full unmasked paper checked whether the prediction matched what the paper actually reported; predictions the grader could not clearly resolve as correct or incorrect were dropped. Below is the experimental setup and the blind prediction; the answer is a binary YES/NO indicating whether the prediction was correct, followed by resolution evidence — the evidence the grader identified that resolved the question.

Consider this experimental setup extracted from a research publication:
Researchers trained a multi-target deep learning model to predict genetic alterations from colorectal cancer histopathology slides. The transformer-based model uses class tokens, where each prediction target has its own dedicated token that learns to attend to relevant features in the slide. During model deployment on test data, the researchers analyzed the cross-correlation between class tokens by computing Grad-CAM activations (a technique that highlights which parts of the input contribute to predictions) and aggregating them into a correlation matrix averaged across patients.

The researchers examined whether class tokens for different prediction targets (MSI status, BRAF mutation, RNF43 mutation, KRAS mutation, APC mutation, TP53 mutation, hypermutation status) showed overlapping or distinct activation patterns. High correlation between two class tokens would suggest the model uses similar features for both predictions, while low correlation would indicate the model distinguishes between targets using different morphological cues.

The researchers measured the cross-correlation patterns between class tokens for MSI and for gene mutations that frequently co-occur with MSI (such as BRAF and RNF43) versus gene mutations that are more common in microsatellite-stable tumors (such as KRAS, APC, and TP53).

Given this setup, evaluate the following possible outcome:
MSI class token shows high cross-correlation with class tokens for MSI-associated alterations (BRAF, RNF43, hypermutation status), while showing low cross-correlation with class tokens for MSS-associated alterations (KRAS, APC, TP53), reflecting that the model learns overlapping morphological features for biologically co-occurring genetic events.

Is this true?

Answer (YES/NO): NO